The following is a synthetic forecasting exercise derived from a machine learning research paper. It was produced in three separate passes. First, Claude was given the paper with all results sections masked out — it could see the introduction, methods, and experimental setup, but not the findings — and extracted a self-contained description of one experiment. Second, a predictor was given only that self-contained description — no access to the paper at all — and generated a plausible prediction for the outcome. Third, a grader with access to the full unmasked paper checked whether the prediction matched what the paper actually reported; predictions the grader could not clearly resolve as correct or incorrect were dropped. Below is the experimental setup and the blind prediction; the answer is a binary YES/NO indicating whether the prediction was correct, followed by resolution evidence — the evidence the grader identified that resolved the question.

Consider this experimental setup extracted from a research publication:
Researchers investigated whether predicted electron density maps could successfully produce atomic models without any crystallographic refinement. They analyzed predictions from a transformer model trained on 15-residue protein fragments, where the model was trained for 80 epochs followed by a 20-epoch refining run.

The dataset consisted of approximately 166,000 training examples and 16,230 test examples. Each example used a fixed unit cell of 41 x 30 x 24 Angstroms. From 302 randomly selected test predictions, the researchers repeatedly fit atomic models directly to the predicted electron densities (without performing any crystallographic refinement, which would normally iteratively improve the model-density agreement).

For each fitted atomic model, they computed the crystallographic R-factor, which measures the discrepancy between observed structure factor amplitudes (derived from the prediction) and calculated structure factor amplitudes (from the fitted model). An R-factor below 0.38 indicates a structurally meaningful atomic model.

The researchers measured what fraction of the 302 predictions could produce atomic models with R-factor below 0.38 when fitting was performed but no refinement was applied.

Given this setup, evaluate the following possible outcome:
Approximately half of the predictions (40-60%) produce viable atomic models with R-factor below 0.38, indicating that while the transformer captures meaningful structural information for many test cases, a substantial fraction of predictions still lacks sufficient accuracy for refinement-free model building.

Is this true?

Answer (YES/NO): NO